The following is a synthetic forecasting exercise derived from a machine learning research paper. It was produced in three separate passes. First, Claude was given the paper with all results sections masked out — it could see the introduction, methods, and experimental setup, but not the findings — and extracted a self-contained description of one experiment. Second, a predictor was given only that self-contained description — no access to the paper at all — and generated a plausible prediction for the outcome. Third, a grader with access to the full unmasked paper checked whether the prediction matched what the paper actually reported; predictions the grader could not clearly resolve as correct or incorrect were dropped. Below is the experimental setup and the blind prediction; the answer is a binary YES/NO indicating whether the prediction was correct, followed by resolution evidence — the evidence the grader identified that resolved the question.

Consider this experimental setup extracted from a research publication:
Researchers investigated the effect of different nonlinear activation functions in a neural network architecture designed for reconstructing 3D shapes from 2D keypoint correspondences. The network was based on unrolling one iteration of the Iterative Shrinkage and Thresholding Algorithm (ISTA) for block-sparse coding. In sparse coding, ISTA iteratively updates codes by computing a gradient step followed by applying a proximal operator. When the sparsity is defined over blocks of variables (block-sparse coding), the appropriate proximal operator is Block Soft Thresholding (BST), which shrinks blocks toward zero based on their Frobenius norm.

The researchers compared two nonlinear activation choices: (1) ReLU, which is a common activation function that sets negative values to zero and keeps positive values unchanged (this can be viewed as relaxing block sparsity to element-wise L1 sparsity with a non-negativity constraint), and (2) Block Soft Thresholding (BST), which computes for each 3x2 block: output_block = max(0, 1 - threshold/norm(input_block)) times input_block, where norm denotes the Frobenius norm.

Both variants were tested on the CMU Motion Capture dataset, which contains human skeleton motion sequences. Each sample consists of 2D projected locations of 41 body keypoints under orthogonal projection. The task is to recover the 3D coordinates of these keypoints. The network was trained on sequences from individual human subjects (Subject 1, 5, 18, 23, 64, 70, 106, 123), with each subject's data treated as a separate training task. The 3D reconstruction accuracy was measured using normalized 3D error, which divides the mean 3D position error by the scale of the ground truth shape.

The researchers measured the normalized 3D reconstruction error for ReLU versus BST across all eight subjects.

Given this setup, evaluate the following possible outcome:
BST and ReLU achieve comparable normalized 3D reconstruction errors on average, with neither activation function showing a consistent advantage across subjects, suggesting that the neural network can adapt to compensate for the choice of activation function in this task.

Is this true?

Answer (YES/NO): NO